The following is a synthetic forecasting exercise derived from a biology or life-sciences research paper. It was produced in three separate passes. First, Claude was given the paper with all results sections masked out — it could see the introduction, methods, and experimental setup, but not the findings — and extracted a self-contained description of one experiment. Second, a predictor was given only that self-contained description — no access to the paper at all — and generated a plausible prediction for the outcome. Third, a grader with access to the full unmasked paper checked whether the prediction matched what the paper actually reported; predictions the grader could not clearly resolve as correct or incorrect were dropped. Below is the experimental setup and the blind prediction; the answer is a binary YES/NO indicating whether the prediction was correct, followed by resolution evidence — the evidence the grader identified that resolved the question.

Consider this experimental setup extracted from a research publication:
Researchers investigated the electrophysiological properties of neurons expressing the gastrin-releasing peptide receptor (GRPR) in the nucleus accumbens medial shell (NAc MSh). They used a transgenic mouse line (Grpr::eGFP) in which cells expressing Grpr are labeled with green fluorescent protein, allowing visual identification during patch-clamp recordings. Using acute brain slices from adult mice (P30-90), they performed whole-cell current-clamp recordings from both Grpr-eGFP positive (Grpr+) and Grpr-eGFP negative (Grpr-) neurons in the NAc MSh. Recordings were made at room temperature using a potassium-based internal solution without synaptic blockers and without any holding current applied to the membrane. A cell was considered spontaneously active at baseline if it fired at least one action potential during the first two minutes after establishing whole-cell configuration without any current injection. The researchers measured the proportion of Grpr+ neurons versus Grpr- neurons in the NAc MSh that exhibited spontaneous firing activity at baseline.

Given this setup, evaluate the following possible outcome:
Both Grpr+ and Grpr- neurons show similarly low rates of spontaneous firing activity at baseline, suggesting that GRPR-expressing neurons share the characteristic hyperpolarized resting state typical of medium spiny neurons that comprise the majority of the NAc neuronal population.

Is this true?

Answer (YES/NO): NO